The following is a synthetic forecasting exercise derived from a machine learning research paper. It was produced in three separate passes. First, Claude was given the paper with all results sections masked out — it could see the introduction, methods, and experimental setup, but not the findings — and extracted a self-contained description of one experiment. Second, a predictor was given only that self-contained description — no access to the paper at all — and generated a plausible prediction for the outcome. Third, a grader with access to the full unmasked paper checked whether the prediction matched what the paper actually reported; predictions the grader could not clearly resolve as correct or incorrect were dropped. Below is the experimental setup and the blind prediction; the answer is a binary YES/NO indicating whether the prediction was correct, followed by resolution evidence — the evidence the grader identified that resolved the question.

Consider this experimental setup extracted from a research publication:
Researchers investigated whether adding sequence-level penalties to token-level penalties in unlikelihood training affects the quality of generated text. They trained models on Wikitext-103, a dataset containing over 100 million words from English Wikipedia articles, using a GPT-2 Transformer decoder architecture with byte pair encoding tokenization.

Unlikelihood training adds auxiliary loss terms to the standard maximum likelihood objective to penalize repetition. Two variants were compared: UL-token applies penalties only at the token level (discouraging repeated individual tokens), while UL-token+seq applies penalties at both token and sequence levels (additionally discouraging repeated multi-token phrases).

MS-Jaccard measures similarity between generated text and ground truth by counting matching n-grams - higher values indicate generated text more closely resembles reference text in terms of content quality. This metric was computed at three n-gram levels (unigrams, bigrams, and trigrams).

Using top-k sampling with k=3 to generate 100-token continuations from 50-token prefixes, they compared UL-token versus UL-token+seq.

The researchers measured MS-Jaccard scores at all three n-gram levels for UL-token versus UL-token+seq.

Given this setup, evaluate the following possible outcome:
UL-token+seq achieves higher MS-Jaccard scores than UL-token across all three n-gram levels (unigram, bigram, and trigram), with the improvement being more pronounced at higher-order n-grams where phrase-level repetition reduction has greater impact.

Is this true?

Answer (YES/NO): NO